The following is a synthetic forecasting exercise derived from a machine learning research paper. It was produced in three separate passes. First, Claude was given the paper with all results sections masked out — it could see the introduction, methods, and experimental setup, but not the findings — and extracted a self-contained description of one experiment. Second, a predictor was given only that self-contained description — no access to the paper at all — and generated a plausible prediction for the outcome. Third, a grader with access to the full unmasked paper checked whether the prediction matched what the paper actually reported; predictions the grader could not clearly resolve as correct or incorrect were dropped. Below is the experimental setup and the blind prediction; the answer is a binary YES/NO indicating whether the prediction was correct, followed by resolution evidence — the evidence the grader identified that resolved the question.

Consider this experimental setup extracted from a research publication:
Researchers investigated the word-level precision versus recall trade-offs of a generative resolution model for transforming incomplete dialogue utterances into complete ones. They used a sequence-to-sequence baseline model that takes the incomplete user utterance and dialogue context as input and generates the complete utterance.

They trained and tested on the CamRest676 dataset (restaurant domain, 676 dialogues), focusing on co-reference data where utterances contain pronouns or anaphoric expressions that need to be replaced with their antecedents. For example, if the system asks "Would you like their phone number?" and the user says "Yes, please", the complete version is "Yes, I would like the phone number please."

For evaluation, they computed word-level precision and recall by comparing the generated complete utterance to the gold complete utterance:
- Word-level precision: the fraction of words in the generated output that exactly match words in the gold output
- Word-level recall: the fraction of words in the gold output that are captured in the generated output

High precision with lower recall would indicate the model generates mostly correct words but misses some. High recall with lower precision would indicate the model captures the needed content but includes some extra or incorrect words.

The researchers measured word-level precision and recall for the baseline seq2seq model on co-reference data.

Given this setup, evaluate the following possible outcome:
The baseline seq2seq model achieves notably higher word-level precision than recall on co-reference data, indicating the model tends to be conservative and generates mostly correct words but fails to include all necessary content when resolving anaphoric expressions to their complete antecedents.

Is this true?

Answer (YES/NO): NO